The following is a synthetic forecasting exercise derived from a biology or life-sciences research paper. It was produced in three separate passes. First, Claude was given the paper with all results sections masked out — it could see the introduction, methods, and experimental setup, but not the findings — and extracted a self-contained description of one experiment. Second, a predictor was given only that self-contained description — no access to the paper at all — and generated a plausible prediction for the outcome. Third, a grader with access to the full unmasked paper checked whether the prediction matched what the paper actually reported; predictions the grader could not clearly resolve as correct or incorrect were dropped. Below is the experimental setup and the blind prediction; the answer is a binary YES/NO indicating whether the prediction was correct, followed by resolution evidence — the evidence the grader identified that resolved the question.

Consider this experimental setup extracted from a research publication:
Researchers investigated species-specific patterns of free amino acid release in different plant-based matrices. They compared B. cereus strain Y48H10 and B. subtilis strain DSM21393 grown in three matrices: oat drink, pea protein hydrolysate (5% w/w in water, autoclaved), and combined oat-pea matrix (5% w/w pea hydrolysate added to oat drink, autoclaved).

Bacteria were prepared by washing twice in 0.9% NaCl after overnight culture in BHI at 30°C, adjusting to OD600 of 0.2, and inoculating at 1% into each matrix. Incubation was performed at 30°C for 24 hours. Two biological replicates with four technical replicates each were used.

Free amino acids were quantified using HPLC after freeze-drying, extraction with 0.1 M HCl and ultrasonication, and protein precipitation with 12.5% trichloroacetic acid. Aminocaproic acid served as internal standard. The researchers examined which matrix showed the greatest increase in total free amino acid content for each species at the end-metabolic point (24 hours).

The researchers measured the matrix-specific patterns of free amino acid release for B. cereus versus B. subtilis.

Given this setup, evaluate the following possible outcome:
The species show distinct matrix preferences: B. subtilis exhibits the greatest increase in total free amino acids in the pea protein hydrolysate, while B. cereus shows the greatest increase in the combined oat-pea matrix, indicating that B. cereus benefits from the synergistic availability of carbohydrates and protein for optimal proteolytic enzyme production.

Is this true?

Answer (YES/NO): NO